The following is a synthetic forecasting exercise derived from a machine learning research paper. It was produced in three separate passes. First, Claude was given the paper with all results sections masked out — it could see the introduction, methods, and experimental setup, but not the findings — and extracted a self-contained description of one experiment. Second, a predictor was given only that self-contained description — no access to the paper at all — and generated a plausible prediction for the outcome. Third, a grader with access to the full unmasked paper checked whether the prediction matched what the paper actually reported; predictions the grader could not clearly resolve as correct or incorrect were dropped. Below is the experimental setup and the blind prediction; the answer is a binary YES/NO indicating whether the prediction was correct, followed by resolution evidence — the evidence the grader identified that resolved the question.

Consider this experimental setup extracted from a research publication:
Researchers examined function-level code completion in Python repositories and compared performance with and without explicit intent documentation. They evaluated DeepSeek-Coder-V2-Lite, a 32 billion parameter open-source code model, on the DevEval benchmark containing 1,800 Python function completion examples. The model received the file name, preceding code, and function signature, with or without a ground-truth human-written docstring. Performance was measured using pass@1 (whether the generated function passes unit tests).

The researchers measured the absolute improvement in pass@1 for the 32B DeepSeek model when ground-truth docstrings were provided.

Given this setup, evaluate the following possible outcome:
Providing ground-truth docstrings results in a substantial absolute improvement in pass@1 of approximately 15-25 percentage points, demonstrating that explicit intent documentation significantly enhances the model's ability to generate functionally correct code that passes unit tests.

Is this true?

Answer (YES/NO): NO